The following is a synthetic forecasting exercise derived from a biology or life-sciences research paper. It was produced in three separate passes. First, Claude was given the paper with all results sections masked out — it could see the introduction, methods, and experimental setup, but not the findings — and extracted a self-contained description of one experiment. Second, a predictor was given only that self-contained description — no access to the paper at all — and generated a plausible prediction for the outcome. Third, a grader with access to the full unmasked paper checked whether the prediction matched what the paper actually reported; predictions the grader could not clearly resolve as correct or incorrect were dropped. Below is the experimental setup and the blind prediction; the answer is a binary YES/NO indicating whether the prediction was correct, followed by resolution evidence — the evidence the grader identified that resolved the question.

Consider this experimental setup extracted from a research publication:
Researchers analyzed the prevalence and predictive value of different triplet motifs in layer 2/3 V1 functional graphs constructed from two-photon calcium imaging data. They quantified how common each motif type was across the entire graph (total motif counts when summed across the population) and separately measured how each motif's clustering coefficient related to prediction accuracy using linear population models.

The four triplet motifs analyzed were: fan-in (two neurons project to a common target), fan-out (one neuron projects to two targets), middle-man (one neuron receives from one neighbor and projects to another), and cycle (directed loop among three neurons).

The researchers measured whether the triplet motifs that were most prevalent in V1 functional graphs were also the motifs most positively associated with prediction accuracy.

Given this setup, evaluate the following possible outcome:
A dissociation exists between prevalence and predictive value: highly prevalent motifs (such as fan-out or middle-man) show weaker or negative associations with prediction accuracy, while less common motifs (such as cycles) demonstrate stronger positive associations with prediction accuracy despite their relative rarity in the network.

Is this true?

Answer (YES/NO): NO